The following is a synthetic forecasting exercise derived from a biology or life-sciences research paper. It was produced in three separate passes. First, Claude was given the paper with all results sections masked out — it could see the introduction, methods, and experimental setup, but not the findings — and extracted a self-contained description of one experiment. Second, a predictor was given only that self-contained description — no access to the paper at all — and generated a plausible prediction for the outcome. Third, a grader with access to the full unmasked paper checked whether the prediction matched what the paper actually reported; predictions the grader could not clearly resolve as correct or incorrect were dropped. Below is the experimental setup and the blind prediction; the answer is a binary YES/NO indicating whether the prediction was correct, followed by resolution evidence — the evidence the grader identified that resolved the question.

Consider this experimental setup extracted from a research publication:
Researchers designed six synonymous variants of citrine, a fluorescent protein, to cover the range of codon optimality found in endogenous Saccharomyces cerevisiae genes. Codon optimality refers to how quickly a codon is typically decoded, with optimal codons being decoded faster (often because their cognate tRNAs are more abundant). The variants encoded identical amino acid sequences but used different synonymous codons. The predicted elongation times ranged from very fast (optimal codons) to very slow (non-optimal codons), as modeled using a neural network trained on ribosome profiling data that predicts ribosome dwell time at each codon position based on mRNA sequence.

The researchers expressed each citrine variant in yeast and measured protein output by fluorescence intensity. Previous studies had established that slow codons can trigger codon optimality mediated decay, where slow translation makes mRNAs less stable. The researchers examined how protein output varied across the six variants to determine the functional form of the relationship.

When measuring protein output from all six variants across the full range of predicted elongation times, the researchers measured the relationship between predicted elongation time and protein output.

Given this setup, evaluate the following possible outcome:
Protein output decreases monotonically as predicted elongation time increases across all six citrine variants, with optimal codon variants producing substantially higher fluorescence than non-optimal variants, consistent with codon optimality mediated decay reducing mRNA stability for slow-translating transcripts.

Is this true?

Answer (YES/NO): NO